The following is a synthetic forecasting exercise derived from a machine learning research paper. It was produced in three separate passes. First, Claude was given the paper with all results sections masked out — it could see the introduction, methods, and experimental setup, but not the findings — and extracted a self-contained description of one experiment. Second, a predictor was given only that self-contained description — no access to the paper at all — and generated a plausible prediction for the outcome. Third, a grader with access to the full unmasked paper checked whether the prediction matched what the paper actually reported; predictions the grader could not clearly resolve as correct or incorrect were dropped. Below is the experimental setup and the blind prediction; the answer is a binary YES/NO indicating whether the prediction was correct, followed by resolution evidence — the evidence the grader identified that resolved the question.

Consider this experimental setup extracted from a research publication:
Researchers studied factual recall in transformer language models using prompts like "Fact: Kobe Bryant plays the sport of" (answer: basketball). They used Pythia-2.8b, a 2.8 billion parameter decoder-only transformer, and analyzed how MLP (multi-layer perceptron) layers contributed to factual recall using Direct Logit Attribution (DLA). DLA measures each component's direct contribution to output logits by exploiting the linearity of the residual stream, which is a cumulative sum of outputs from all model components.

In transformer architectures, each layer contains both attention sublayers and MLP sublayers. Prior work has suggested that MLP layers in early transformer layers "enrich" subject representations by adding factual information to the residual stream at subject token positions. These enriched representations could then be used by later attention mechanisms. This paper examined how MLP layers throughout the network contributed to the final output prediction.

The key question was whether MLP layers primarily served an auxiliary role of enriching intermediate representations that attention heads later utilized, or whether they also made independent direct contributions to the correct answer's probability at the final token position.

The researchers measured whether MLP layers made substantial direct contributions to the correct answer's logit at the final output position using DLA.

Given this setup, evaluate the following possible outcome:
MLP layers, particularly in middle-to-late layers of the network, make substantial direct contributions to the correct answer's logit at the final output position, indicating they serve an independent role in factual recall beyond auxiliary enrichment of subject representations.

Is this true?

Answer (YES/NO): NO